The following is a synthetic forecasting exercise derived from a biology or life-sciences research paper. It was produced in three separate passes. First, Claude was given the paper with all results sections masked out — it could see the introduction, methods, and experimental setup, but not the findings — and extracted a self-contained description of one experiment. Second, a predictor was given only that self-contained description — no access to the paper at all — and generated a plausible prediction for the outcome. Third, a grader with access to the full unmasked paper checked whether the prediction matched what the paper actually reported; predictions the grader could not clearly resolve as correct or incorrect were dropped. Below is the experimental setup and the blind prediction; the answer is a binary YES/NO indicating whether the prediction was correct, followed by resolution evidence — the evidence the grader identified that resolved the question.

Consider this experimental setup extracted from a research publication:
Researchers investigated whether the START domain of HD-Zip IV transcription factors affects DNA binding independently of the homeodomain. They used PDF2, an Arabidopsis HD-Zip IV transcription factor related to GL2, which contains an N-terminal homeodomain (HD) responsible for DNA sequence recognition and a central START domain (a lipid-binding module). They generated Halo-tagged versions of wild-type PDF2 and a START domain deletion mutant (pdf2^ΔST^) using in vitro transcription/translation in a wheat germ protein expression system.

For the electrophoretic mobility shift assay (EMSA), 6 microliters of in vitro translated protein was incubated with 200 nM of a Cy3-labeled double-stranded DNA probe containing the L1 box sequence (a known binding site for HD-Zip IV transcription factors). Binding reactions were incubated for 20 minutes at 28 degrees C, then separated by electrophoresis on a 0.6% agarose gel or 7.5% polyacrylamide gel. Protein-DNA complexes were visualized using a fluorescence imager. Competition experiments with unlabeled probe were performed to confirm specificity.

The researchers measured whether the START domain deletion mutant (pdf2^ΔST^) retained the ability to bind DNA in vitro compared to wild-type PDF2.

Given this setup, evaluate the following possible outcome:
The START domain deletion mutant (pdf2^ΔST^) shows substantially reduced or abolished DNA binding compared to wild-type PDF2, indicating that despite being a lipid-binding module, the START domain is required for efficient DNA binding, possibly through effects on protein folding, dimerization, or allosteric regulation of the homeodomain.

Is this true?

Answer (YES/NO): NO